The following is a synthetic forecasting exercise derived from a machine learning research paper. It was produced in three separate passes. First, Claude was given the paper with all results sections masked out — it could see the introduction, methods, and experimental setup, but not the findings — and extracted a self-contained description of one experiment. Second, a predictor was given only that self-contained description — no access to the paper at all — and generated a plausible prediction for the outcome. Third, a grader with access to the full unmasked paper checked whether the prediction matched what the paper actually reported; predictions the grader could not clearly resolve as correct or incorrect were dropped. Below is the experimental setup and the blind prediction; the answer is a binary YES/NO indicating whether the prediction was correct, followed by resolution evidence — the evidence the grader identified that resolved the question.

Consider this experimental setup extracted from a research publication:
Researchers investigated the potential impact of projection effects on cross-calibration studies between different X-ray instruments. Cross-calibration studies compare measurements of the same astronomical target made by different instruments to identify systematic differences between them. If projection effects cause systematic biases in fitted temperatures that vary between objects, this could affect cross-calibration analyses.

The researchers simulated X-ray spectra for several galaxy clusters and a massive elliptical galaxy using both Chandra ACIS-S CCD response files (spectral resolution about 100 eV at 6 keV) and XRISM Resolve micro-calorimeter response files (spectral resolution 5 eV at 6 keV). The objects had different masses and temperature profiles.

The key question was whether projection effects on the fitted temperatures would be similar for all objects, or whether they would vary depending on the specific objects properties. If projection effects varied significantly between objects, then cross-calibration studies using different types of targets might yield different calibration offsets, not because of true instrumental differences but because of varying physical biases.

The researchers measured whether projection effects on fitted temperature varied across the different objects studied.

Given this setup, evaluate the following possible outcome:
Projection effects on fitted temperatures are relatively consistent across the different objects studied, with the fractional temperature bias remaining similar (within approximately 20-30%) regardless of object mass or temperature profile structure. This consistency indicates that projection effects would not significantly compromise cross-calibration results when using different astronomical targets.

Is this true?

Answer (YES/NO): NO